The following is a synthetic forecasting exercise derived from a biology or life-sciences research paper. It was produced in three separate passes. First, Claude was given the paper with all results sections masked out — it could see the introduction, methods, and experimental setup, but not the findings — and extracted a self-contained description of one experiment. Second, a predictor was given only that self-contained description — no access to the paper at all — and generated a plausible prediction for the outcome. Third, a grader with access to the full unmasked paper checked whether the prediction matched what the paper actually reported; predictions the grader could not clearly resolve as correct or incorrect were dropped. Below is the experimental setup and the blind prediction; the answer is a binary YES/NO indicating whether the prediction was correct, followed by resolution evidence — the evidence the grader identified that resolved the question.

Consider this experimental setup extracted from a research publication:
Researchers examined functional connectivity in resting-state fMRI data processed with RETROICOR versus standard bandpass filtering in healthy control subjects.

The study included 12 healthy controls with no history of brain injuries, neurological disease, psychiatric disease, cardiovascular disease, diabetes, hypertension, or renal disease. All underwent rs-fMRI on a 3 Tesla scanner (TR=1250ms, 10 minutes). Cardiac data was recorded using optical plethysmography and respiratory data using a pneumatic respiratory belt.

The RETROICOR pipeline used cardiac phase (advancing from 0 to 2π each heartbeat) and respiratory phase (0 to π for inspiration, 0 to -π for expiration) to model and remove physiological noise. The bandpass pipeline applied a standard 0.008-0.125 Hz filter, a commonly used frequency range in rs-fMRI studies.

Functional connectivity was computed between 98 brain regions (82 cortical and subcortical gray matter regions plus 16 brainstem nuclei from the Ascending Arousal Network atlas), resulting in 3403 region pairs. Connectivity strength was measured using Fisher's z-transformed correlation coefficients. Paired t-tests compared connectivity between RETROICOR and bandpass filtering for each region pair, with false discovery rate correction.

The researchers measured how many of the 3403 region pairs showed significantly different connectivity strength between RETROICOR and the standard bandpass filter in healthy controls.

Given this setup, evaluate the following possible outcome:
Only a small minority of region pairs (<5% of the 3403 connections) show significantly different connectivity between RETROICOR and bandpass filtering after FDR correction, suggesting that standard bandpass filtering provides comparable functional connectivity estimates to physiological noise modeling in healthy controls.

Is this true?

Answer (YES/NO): YES